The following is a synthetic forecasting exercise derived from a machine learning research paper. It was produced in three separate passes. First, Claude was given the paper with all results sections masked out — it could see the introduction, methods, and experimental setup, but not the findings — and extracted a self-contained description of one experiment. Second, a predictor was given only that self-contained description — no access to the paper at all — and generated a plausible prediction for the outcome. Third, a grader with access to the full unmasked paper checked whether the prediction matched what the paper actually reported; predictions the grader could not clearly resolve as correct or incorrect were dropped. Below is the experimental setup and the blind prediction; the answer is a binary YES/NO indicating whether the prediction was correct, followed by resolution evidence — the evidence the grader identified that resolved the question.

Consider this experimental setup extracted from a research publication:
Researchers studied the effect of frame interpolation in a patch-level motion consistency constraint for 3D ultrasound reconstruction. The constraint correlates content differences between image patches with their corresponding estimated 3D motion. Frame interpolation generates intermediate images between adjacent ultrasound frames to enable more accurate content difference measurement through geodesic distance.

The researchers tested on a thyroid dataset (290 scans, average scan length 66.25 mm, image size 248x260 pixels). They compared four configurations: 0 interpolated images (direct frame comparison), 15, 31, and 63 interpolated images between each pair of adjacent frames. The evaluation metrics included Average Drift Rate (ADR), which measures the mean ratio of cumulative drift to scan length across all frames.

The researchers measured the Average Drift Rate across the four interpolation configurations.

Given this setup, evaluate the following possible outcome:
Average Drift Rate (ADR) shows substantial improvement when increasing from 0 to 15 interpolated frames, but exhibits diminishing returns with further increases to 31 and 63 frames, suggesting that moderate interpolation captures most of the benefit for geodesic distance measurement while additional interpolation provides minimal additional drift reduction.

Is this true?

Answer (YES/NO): NO